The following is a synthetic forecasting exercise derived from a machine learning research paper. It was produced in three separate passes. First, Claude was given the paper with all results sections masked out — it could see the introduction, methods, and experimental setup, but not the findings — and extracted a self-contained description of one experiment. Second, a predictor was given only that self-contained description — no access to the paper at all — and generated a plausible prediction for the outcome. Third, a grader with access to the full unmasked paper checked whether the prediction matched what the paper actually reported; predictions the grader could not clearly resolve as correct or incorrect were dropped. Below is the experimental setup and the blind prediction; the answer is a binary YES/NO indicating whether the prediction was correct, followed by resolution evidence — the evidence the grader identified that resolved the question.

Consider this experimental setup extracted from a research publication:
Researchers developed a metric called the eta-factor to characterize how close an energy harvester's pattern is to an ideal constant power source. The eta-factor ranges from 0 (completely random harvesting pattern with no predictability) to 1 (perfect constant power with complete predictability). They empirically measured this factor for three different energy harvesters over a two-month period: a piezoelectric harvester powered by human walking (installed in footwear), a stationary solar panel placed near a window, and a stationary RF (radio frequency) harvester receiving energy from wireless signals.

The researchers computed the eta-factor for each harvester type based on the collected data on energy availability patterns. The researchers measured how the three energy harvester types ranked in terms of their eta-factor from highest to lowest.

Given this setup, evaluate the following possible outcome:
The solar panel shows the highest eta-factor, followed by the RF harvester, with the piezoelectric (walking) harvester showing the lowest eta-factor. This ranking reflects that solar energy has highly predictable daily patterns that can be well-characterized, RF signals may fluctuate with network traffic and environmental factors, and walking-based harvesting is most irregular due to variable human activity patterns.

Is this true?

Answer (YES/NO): YES